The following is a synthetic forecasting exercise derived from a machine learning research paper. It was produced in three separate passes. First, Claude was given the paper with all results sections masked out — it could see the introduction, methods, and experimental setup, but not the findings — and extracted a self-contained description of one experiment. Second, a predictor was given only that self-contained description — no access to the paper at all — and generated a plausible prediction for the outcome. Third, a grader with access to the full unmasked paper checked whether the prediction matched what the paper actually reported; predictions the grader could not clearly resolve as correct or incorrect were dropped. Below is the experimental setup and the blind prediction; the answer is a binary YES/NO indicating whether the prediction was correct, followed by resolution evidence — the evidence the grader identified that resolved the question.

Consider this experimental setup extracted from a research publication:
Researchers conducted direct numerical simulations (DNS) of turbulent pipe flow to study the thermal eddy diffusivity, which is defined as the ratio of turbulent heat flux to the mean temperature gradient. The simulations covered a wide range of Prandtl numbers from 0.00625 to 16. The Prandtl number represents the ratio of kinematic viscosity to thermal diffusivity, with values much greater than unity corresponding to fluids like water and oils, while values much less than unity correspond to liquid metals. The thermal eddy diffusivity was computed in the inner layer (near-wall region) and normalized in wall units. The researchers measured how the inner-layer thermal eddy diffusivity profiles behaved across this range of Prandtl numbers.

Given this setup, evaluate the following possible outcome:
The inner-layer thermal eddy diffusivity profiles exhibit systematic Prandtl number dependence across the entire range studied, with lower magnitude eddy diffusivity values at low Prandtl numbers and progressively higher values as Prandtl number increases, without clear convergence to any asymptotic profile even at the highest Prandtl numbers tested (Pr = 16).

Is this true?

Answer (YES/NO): NO